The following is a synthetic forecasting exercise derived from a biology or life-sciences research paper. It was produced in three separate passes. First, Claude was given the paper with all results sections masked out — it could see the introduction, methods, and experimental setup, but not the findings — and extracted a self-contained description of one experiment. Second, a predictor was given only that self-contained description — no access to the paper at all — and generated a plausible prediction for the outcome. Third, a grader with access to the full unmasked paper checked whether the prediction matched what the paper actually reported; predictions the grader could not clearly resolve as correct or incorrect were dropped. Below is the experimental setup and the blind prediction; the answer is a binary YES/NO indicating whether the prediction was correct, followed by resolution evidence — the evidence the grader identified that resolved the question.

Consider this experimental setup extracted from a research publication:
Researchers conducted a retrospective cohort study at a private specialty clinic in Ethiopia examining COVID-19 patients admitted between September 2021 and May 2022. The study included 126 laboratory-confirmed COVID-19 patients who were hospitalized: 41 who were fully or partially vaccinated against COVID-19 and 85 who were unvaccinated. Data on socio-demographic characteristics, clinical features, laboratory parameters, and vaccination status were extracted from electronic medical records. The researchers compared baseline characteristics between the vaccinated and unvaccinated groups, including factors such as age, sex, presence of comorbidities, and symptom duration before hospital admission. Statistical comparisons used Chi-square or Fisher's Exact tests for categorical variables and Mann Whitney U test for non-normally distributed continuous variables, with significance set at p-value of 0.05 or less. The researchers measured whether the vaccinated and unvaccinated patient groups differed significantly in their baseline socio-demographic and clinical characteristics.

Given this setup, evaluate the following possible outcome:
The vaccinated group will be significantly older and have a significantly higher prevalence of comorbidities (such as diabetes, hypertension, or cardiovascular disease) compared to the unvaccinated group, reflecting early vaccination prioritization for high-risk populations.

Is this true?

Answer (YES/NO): NO